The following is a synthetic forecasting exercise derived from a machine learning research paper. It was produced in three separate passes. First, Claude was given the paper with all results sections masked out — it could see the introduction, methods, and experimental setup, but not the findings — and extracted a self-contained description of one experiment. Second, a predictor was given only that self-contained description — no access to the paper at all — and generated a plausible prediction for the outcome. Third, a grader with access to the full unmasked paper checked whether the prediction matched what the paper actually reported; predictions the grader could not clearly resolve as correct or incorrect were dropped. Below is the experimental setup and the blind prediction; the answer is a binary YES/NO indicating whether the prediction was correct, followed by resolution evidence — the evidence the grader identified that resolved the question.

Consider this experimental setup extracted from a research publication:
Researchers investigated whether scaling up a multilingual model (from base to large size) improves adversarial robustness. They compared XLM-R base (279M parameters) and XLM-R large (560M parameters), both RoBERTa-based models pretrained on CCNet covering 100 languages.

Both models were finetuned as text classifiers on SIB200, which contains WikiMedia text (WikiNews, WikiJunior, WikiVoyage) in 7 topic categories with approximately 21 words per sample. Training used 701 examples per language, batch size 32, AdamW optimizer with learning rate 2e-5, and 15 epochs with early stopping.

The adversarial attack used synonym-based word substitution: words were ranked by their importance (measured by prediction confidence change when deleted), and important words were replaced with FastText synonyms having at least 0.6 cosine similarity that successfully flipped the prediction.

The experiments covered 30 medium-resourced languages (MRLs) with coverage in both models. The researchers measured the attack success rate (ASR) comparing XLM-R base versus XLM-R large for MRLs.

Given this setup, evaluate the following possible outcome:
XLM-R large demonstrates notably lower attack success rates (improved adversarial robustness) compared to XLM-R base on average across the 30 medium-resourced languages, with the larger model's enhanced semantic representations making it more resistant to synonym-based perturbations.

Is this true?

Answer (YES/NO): YES